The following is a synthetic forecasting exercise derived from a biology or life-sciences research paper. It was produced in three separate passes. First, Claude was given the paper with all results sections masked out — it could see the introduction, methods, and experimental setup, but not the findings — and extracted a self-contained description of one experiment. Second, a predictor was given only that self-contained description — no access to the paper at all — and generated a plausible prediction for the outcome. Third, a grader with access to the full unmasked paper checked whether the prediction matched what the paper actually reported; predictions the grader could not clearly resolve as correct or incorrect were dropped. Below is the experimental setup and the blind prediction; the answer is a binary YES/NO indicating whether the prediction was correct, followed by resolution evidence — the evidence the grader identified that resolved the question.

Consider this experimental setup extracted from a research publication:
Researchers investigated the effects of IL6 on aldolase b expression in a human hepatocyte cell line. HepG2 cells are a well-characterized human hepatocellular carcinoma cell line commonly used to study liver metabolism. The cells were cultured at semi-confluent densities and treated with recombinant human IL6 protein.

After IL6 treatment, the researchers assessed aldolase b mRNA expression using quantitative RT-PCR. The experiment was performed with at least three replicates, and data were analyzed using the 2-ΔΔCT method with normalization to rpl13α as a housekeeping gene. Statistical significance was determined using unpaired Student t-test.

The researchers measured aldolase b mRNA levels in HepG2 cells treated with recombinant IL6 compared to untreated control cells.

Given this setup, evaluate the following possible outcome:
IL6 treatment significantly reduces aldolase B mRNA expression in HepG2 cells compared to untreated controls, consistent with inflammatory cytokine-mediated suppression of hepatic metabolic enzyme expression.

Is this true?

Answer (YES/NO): YES